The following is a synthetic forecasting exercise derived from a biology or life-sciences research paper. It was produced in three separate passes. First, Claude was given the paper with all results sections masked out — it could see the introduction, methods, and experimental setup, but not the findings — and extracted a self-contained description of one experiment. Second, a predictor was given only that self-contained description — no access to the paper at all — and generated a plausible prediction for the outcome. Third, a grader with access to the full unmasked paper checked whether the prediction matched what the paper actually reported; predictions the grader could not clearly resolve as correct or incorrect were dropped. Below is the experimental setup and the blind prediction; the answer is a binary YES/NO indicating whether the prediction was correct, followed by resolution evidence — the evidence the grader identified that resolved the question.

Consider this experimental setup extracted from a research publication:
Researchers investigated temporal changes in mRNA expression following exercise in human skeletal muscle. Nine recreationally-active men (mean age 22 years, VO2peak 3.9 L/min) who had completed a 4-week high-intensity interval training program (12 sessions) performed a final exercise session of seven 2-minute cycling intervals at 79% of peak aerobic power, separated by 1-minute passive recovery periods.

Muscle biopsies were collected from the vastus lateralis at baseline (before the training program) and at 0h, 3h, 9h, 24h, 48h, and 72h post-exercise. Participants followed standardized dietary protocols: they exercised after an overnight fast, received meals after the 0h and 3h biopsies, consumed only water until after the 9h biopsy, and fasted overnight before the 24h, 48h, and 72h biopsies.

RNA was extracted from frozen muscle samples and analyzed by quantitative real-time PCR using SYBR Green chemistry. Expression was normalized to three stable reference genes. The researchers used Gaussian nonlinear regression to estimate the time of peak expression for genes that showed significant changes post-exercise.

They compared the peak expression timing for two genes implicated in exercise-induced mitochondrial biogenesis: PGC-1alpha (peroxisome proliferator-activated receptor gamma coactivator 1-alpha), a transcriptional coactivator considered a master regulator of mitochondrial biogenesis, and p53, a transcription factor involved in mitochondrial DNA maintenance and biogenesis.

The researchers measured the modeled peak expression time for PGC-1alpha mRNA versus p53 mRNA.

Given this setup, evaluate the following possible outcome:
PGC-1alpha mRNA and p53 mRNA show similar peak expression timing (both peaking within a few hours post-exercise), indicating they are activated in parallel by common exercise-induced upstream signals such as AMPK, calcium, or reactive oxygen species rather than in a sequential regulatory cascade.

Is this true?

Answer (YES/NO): NO